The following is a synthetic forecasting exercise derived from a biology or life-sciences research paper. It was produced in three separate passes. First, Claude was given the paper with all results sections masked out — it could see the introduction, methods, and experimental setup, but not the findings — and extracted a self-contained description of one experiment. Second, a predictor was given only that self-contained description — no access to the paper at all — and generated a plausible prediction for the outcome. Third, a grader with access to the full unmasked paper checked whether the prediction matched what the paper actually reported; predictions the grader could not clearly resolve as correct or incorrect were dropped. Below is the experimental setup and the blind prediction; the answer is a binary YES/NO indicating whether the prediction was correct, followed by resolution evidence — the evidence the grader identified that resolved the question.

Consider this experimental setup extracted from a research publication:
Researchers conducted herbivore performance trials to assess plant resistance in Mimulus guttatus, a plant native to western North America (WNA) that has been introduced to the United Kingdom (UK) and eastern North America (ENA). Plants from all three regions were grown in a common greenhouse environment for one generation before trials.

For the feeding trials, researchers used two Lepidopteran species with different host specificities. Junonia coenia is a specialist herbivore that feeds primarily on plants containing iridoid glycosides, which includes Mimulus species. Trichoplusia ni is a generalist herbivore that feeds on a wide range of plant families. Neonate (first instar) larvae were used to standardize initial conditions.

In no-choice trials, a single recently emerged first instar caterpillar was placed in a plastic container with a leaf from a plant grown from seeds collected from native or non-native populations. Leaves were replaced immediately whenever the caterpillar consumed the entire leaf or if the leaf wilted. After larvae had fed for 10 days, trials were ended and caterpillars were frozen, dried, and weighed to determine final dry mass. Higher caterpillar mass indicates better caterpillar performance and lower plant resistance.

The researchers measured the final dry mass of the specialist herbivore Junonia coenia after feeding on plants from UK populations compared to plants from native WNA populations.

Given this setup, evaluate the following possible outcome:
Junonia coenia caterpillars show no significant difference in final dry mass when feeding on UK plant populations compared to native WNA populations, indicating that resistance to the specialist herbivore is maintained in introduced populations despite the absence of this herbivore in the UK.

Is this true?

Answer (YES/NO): YES